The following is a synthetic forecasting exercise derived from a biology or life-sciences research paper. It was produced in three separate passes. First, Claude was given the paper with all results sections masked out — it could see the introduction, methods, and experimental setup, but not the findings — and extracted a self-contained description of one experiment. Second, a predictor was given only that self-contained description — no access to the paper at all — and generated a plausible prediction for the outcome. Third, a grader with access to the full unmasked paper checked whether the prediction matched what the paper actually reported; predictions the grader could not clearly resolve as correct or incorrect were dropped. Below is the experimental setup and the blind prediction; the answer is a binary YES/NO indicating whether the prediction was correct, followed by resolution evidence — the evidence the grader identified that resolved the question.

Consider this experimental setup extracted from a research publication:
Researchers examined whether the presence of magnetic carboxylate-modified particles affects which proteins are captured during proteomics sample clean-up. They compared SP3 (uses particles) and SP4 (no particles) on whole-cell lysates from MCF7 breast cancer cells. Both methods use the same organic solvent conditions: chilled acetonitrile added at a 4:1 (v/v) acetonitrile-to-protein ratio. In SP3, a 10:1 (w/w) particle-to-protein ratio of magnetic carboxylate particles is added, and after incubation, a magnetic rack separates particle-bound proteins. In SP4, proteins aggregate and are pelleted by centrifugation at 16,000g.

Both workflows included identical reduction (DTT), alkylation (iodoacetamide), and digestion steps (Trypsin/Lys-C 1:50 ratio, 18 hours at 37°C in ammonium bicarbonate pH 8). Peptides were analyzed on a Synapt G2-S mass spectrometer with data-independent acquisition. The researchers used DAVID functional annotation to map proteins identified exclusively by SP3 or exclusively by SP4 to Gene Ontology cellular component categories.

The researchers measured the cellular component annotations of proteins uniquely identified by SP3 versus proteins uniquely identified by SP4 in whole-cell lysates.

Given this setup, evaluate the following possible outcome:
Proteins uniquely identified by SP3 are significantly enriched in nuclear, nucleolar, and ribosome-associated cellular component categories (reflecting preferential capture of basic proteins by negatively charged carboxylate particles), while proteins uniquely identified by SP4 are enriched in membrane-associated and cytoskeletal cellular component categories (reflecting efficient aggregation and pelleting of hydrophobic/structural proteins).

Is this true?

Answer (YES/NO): NO